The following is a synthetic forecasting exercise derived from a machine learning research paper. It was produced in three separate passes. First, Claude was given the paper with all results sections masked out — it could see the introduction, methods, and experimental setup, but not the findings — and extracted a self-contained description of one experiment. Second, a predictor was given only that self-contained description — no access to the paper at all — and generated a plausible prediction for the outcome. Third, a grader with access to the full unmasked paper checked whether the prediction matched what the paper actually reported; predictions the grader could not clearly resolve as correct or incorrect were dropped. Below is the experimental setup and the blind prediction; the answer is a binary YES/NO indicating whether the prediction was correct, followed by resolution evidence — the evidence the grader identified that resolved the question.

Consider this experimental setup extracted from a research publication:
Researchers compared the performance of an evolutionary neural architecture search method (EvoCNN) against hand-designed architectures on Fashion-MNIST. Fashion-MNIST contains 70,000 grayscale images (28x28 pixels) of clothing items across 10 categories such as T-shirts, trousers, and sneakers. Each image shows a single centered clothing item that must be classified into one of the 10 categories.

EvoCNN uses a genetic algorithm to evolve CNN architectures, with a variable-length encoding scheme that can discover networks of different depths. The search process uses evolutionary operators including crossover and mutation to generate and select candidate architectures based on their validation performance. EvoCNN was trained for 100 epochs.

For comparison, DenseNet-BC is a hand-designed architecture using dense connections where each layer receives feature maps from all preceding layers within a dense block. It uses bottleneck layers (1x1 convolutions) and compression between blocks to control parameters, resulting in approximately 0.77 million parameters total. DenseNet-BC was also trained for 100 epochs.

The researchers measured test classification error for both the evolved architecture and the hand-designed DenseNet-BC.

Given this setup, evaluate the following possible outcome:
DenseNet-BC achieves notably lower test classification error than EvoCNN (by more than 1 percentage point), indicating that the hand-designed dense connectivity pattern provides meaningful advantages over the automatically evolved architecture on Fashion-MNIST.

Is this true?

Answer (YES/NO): NO